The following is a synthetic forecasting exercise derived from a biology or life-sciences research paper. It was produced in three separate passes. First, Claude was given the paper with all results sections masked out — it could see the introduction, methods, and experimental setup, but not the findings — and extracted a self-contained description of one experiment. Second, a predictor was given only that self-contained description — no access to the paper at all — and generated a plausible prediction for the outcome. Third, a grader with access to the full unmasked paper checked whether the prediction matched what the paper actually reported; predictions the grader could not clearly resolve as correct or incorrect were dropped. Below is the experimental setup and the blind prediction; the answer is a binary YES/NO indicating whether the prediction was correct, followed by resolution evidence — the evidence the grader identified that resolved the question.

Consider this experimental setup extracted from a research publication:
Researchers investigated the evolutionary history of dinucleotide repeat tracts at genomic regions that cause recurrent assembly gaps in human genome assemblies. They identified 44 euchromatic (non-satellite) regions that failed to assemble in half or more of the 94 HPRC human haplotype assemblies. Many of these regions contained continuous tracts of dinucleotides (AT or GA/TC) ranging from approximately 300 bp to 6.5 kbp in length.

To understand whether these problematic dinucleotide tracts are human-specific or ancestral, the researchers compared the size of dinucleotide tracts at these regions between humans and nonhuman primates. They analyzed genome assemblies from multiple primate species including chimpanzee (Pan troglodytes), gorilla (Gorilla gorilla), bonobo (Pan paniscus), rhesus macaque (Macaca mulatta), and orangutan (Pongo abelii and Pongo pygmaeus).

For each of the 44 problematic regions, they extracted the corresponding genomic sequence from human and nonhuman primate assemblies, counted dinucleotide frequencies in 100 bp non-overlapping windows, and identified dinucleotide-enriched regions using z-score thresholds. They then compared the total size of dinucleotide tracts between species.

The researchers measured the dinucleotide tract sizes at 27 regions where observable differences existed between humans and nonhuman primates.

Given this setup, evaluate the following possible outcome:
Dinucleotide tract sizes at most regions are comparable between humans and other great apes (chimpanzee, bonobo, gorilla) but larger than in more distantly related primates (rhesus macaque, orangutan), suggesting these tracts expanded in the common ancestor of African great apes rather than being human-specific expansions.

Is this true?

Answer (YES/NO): NO